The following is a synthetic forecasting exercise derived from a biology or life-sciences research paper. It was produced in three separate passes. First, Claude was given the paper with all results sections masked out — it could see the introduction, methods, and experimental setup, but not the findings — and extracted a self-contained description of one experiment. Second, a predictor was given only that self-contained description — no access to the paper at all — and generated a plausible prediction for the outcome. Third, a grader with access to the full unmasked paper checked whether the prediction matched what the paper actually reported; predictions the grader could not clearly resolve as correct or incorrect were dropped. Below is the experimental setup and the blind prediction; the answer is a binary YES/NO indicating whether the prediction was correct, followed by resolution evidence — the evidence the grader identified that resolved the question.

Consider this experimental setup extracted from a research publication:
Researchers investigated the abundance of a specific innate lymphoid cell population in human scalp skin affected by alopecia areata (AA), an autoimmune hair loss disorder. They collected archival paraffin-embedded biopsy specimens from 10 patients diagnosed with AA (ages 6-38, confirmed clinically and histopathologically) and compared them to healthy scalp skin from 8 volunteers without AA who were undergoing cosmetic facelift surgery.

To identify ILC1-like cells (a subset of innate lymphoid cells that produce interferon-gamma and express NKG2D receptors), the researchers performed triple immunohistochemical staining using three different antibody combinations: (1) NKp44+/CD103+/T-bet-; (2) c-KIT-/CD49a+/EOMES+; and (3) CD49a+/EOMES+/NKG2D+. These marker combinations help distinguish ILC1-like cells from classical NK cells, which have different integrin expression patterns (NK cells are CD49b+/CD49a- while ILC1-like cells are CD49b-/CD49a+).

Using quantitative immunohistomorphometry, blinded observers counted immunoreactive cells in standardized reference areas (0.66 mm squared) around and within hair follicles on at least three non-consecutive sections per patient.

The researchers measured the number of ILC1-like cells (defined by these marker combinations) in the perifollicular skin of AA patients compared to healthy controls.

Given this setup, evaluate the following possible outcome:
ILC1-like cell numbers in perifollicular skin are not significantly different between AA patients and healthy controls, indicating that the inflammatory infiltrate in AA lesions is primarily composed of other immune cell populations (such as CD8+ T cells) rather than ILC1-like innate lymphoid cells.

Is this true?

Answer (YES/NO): NO